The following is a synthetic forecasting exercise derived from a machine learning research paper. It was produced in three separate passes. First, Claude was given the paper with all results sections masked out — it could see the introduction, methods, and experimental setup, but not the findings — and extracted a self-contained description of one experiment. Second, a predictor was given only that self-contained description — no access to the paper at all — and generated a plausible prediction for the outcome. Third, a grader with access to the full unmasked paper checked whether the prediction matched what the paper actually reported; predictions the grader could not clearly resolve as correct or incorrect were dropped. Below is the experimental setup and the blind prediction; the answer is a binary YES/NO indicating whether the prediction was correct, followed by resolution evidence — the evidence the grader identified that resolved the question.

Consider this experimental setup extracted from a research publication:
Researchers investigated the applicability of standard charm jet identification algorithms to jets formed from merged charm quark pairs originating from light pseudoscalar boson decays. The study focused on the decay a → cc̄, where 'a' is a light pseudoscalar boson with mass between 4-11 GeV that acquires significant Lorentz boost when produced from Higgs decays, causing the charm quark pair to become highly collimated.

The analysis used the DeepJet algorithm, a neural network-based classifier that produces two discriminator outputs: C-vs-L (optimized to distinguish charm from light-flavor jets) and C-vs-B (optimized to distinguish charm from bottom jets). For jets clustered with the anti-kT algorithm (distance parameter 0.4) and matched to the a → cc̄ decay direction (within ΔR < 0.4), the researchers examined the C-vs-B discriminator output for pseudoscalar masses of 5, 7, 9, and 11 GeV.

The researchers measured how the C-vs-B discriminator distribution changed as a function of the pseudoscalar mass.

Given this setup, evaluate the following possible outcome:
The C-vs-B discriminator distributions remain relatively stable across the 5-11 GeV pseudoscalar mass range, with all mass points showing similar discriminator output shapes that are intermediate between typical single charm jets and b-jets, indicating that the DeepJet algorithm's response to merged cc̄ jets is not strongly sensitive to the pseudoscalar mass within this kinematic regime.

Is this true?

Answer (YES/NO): NO